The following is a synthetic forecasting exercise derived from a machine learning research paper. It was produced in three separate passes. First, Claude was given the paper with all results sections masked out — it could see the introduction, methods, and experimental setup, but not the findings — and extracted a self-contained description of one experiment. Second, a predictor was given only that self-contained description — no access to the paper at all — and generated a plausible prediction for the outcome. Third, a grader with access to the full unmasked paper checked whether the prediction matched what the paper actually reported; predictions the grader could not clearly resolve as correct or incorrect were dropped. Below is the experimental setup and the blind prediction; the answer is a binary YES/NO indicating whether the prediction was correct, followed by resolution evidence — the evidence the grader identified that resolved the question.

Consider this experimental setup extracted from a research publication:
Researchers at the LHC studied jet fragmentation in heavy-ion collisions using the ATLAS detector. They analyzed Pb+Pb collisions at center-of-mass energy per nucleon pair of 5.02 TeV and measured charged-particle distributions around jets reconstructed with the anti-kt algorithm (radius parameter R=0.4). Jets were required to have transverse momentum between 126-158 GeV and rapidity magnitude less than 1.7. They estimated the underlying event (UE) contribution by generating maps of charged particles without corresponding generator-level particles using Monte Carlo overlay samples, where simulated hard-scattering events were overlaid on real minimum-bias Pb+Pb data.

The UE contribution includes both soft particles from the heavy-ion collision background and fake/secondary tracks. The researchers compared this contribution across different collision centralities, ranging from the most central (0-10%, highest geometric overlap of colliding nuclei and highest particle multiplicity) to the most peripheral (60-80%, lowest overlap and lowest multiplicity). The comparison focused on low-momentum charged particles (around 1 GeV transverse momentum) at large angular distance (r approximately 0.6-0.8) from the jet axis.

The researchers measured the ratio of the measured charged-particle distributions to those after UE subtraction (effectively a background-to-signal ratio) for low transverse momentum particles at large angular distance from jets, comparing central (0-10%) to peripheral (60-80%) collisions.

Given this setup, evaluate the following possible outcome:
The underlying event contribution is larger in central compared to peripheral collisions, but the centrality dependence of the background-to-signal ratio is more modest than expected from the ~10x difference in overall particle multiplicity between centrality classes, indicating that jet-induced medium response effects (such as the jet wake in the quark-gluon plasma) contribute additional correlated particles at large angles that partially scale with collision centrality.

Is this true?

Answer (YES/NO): NO